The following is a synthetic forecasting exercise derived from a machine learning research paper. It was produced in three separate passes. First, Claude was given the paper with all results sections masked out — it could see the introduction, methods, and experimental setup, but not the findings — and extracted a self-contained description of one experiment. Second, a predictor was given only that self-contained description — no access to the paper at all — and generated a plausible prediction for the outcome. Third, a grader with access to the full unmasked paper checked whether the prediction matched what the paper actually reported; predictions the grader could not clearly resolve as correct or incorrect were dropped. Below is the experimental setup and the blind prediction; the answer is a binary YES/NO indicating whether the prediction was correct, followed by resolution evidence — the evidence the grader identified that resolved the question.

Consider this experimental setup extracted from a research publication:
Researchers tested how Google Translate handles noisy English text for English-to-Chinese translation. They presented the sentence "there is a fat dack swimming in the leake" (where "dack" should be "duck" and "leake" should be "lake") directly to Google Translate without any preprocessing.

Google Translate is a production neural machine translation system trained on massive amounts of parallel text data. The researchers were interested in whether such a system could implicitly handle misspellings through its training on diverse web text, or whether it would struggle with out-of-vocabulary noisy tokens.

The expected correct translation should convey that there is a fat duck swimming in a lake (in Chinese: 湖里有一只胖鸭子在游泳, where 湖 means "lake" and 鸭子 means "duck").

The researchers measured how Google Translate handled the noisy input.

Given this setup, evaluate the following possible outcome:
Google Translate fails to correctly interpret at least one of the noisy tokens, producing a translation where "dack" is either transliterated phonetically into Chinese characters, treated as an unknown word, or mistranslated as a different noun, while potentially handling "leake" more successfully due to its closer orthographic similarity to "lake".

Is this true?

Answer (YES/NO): NO